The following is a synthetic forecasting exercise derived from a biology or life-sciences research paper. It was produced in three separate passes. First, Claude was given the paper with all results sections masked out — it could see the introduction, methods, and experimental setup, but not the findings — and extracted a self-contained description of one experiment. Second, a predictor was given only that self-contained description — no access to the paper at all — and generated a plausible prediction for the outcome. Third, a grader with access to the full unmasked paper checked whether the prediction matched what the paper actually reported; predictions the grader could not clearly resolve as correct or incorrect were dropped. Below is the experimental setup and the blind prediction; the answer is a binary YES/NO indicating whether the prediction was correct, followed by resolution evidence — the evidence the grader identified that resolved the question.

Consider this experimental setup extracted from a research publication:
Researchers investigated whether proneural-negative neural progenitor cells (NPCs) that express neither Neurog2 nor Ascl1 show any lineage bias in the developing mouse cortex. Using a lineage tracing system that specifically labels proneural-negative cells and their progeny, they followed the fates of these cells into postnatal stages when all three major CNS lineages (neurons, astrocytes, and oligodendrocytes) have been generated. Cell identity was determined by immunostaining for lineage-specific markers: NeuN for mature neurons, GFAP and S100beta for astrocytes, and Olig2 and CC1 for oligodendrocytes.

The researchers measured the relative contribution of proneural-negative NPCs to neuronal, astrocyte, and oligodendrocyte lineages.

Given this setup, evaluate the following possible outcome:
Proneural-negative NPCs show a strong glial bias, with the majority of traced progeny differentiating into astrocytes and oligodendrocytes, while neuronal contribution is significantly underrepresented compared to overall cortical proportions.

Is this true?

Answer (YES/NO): NO